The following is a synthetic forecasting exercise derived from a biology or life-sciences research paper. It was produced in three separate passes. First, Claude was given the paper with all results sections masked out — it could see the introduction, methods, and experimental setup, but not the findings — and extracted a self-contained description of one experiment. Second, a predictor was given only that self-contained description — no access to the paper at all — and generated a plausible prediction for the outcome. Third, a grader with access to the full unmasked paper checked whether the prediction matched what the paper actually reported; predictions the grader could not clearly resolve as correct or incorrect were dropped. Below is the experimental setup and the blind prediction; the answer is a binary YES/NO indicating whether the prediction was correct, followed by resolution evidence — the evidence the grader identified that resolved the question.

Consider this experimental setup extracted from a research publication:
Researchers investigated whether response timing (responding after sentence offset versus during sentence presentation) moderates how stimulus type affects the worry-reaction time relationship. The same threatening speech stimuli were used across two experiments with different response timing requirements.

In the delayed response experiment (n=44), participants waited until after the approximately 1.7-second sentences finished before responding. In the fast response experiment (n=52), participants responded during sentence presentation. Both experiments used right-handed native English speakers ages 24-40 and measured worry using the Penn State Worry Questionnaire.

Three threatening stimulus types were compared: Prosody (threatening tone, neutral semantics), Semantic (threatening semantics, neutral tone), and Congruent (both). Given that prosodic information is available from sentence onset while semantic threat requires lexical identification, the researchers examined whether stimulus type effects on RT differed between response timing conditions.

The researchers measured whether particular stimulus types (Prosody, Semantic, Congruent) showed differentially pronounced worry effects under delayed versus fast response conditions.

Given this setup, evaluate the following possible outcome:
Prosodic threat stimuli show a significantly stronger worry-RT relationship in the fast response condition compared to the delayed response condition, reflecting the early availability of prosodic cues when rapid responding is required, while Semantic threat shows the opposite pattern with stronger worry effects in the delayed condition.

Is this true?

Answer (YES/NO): NO